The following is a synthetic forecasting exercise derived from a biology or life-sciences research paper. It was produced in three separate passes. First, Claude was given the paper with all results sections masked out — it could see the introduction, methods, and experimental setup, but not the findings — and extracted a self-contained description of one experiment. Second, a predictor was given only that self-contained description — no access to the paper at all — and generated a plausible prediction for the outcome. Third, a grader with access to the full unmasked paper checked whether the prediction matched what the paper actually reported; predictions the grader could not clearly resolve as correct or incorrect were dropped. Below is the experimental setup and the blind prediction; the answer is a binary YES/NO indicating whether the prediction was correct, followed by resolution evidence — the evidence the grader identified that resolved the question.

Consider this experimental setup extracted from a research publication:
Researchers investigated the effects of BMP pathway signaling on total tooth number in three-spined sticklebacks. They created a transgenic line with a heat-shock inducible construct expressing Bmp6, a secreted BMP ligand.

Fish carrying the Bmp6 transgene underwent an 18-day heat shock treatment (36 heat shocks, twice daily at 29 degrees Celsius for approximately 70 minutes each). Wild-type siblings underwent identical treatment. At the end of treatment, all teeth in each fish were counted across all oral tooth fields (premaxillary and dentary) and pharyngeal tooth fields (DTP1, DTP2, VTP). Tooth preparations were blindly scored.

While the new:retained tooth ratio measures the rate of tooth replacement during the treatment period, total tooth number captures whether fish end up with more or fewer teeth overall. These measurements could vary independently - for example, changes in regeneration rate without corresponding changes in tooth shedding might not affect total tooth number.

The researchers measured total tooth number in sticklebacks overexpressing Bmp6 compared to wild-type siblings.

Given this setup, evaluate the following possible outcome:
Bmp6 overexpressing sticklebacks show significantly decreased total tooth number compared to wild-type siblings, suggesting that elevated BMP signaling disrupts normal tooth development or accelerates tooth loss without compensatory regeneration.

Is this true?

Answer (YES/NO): YES